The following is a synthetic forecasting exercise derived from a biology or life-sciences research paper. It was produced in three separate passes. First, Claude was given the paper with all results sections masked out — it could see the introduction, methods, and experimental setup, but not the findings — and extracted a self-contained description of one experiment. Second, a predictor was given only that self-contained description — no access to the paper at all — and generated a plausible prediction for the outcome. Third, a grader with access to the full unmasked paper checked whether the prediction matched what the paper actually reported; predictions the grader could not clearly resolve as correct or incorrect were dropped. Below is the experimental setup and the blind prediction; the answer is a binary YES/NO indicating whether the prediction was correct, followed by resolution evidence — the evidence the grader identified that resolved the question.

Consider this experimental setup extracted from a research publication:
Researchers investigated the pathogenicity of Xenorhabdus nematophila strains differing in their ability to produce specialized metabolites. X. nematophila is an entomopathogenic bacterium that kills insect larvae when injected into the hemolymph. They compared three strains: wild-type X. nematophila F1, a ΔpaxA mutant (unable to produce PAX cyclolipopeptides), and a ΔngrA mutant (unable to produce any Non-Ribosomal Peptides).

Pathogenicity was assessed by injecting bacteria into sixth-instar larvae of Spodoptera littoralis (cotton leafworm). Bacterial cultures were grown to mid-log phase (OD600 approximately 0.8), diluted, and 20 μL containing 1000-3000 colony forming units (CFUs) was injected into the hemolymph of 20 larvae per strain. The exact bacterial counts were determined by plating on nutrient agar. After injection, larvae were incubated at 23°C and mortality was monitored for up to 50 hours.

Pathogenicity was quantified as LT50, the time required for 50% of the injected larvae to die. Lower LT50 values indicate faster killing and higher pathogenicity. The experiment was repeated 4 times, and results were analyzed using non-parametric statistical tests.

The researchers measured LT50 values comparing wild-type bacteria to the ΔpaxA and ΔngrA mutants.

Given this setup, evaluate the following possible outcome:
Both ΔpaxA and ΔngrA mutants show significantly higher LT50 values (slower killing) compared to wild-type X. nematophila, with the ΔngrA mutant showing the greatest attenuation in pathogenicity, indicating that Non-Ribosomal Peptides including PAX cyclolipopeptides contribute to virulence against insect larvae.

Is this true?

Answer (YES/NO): NO